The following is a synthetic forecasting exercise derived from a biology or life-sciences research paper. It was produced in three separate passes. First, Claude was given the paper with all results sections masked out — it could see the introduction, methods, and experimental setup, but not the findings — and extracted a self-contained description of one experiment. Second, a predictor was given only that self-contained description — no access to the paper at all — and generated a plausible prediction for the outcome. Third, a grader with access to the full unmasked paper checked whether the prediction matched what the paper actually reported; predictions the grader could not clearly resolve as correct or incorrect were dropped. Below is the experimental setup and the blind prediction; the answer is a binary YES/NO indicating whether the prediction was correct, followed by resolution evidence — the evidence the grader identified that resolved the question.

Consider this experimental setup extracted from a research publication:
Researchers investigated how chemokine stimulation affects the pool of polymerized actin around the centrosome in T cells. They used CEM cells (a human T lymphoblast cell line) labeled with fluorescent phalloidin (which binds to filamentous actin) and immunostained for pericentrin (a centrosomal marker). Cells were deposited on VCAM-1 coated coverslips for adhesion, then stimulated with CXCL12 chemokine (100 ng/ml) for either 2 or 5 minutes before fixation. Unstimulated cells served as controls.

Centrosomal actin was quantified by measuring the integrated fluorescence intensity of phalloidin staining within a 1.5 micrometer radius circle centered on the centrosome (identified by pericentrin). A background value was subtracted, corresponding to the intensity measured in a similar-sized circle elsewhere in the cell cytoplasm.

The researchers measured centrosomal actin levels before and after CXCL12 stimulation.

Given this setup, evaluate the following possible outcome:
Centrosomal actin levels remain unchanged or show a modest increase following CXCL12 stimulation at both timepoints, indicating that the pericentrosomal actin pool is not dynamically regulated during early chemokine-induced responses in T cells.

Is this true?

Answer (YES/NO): NO